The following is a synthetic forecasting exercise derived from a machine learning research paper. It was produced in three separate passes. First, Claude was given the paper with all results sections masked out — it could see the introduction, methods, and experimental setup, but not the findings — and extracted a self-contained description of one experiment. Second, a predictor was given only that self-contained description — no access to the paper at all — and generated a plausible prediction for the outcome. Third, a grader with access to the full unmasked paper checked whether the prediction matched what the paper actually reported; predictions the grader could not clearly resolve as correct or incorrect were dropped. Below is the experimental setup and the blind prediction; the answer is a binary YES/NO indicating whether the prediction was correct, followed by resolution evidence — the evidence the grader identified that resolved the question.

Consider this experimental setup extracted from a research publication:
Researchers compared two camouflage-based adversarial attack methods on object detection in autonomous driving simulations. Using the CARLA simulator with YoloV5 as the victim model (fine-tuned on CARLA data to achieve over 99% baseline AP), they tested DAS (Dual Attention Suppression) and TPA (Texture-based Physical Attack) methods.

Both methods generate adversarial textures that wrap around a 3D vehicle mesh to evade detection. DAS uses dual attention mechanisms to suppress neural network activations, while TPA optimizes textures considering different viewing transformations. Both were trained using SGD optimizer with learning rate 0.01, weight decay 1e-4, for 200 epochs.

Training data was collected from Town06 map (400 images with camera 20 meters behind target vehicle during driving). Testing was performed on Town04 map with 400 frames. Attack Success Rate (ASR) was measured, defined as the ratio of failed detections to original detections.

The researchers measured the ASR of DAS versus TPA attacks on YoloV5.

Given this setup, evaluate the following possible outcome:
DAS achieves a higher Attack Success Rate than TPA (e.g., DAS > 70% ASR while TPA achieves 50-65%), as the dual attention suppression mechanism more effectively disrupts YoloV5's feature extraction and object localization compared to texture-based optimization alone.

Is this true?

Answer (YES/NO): NO